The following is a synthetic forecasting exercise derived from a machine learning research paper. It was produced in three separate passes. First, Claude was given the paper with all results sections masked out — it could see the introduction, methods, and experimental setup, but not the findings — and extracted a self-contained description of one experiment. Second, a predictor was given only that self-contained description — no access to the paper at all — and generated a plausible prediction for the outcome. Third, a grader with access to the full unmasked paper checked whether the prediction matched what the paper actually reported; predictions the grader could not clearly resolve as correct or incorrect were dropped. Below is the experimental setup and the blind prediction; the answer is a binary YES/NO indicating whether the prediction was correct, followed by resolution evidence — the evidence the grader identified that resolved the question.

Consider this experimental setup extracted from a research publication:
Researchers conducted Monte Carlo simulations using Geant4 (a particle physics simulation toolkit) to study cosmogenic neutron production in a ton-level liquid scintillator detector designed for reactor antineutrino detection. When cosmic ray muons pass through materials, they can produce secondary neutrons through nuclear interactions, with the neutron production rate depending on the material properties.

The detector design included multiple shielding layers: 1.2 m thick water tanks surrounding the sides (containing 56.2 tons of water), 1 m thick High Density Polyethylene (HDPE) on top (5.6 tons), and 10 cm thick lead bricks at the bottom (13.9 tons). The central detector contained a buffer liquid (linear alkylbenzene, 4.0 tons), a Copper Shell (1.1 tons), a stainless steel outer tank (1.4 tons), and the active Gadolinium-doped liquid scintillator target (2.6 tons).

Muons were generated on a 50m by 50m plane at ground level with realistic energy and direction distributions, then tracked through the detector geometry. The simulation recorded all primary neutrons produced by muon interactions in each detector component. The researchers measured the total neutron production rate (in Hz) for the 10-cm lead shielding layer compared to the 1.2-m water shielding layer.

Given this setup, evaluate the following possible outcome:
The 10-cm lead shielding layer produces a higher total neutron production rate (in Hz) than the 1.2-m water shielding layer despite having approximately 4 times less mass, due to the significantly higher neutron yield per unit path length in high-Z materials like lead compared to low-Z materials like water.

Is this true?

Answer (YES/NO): YES